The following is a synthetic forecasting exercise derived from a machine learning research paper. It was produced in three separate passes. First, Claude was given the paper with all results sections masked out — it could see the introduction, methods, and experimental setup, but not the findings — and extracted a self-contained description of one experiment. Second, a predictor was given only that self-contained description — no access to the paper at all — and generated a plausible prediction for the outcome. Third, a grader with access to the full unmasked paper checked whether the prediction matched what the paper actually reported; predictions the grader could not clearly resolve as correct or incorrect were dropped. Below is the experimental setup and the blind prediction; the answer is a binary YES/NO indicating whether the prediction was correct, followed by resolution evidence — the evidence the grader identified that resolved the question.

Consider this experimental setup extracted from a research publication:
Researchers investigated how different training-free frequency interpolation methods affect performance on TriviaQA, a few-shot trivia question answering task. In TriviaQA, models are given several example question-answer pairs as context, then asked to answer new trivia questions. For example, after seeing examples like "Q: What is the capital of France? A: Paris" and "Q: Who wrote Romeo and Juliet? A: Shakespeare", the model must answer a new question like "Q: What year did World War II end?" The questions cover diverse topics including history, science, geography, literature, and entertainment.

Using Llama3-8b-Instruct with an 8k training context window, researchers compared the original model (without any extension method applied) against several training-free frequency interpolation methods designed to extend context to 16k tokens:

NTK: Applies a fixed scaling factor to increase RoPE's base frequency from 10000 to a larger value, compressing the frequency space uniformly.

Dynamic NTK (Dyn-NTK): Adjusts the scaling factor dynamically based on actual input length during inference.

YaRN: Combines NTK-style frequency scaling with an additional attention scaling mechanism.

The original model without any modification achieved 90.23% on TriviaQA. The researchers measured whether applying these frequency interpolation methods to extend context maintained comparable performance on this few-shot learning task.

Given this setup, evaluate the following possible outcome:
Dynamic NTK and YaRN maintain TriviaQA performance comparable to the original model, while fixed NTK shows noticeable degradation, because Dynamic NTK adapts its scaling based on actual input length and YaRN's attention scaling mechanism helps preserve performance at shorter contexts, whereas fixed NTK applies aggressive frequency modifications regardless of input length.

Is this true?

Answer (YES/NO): NO